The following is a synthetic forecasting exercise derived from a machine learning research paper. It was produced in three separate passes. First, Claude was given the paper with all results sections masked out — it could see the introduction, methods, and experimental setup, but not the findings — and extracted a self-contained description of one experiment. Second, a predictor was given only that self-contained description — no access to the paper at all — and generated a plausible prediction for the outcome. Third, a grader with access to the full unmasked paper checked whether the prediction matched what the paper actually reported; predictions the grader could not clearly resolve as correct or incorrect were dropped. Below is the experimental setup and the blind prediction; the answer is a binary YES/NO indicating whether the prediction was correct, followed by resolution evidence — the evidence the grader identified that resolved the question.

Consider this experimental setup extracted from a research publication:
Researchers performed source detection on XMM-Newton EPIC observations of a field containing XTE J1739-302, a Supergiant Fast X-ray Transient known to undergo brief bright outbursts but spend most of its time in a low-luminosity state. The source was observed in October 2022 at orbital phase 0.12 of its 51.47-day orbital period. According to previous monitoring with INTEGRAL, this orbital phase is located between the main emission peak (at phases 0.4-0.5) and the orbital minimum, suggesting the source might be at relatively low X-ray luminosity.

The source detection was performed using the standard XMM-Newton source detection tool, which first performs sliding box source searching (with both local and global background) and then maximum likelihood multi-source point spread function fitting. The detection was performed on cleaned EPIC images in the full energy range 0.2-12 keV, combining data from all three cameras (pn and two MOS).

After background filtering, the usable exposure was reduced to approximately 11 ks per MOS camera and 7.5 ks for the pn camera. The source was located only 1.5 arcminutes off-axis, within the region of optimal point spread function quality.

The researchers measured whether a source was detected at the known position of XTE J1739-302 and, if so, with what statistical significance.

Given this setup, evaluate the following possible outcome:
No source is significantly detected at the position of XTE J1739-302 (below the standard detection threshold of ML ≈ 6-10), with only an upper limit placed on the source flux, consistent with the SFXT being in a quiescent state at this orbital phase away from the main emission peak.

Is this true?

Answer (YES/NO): NO